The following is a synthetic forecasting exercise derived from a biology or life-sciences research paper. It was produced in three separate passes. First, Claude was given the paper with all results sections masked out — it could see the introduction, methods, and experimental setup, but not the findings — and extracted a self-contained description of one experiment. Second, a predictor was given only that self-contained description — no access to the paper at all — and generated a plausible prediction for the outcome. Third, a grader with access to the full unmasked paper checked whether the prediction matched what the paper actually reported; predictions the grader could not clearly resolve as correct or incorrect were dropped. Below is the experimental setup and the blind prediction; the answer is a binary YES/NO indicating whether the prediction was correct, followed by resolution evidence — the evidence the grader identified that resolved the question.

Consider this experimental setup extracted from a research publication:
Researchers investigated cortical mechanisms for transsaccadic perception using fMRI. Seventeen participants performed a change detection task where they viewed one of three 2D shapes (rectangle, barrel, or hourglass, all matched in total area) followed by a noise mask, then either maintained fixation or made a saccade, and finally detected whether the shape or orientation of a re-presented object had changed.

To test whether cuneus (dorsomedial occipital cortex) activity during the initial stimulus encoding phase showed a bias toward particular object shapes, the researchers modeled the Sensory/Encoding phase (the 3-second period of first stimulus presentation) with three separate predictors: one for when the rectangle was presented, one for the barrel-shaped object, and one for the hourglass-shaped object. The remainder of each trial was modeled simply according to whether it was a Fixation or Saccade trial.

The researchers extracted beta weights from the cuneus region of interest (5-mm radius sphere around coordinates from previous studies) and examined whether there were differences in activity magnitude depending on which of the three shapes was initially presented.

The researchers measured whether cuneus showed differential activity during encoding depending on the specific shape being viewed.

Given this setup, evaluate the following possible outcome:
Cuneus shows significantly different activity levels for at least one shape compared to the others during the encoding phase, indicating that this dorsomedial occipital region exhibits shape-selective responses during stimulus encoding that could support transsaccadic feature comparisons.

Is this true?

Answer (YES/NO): NO